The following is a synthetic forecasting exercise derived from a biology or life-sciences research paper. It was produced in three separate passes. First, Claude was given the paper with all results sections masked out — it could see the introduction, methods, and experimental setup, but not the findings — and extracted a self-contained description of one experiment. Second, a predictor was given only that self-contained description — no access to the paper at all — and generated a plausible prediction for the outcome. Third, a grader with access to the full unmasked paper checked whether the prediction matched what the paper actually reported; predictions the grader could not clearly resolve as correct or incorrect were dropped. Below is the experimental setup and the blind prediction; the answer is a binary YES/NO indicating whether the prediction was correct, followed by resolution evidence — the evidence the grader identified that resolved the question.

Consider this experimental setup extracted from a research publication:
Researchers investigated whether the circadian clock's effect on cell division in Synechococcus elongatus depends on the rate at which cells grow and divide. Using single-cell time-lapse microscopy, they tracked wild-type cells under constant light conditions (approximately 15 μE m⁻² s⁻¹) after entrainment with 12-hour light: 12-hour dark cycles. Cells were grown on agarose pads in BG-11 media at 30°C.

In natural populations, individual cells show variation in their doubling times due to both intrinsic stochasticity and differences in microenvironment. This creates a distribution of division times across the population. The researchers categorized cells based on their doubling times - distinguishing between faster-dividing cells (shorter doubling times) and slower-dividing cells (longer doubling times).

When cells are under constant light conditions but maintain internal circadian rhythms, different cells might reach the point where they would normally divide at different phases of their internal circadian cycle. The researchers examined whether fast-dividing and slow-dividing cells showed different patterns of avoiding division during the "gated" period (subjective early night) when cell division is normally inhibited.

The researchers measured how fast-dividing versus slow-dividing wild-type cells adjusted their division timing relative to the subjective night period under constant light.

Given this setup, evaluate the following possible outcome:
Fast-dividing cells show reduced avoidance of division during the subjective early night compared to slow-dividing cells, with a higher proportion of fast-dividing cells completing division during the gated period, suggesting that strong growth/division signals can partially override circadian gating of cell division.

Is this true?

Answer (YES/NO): NO